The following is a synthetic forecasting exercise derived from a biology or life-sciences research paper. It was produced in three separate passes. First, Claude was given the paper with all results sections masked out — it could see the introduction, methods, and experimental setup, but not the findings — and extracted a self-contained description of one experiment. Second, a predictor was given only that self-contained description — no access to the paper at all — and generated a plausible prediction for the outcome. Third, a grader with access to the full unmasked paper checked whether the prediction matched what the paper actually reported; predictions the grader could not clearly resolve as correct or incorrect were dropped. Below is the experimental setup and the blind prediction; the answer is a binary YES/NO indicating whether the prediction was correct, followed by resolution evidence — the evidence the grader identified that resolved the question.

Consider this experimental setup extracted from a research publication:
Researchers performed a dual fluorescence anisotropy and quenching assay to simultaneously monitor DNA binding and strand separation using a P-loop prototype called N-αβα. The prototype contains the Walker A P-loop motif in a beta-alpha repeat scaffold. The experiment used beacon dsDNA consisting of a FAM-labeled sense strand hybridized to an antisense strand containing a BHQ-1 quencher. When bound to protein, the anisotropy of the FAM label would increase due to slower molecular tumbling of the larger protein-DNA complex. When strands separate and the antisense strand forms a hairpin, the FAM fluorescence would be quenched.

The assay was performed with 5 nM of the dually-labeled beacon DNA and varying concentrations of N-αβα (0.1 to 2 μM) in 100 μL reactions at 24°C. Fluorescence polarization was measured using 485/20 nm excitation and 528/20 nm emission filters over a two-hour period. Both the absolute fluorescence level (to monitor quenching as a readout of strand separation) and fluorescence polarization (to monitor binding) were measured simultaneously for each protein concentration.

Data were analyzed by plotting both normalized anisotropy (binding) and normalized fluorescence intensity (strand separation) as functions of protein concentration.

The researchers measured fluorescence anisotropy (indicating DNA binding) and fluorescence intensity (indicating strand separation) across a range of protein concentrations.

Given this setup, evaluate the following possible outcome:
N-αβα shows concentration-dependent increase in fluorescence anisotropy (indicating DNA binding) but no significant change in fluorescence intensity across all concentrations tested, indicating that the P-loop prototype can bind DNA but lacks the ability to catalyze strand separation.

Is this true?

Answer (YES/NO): NO